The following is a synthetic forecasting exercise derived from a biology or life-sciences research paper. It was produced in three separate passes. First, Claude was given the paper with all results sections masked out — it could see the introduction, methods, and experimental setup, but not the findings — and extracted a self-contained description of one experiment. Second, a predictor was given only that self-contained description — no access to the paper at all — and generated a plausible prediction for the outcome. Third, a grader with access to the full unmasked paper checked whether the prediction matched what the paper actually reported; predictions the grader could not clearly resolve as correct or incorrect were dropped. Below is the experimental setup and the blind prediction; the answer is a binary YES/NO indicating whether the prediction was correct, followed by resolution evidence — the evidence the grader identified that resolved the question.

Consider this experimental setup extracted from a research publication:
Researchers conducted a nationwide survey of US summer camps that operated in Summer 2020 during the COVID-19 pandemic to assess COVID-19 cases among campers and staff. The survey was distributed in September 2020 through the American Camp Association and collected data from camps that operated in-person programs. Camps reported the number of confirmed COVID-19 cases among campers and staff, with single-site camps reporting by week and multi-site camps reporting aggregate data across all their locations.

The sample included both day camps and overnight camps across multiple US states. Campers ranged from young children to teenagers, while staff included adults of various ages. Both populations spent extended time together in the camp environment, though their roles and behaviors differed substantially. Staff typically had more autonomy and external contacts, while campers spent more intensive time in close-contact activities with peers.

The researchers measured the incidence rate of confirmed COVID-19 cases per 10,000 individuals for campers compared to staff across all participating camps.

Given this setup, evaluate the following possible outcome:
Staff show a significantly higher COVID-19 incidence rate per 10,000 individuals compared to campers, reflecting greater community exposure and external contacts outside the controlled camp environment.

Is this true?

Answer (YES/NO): YES